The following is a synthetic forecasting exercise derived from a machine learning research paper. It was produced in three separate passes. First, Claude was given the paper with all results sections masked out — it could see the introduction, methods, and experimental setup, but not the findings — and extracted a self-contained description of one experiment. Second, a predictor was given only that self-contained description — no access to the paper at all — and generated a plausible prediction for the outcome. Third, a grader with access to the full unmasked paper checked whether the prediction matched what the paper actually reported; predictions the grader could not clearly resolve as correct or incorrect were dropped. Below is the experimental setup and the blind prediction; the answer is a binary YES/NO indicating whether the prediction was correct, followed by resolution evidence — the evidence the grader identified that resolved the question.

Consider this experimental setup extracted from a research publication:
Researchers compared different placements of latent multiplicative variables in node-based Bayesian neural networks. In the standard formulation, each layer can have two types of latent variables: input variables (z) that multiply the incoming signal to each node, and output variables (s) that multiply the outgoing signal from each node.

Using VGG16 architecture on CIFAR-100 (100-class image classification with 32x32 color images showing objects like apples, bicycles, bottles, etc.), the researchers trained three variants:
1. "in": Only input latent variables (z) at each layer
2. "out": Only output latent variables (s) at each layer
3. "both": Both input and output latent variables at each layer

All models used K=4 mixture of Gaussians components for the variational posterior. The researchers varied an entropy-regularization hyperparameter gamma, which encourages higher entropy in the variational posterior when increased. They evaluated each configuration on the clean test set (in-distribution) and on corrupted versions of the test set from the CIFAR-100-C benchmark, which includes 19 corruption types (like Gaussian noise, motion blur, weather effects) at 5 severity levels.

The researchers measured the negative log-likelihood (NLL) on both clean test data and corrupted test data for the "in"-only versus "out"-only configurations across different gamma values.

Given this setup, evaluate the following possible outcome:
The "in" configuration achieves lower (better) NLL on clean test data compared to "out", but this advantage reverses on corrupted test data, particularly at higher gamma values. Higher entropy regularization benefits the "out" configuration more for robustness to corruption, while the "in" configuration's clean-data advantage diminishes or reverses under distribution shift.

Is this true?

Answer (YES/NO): NO